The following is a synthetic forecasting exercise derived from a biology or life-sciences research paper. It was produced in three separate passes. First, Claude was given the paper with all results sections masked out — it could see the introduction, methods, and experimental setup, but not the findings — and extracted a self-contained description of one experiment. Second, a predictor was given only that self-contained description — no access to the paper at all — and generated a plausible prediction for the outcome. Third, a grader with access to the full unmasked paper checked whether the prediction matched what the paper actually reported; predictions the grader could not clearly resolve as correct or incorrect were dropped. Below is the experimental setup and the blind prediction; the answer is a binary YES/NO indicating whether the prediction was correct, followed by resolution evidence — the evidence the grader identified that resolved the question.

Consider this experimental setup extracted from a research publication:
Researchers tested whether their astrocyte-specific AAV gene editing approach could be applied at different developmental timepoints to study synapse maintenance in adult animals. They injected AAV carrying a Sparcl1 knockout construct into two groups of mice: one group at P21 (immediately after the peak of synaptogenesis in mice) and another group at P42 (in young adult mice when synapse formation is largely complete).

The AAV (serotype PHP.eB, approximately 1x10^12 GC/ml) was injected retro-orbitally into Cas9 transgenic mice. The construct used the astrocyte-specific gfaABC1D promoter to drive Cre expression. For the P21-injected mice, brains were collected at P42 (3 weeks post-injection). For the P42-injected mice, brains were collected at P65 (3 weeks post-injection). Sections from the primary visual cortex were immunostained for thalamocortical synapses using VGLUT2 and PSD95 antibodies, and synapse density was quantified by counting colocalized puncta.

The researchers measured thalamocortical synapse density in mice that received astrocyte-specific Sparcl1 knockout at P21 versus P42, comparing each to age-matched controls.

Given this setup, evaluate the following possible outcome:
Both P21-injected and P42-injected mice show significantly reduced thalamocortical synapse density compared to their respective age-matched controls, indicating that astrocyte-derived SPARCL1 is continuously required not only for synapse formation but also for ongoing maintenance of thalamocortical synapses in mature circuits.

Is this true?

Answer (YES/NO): YES